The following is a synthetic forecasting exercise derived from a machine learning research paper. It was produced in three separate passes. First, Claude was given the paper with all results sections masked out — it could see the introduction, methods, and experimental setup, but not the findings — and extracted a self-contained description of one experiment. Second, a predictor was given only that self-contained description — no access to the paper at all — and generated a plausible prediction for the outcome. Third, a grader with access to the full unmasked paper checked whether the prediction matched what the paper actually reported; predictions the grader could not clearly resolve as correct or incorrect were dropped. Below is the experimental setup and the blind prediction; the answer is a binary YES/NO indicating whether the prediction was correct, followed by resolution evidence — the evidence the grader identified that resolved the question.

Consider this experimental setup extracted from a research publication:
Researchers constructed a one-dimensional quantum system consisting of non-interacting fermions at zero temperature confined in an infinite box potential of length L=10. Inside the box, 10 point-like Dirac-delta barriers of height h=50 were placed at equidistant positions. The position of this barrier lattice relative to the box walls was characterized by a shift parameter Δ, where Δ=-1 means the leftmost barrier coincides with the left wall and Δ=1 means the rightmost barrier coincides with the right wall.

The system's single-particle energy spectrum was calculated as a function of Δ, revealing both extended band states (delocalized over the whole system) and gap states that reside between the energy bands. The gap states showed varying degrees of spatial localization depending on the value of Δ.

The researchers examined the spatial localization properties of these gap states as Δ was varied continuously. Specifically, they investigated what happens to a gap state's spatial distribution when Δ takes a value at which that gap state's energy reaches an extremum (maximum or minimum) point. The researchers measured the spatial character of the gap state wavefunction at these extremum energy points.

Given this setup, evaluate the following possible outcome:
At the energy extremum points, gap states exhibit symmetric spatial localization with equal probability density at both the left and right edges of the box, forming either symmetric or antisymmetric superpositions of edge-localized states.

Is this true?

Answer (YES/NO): NO